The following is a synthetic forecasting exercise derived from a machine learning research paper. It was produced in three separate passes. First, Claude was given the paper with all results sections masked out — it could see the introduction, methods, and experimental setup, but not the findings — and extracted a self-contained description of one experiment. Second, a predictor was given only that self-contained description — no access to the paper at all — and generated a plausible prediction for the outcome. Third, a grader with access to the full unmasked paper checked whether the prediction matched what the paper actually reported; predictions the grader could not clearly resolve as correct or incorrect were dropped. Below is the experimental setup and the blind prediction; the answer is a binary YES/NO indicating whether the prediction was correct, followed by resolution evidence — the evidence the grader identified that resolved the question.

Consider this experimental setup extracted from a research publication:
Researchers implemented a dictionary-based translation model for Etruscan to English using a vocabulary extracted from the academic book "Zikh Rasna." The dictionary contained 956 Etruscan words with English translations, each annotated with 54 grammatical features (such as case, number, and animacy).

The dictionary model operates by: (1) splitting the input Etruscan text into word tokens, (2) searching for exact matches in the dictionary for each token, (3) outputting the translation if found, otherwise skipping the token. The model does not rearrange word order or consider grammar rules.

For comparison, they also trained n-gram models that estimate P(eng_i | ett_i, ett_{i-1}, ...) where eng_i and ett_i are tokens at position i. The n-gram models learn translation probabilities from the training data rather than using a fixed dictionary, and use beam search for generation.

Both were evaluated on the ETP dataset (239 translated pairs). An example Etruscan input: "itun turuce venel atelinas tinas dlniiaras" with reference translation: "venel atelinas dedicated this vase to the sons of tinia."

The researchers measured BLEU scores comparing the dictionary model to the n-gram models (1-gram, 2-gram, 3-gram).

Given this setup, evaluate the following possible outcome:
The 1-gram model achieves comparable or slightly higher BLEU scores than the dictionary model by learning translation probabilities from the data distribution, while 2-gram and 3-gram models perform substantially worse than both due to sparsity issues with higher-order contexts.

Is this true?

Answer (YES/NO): NO